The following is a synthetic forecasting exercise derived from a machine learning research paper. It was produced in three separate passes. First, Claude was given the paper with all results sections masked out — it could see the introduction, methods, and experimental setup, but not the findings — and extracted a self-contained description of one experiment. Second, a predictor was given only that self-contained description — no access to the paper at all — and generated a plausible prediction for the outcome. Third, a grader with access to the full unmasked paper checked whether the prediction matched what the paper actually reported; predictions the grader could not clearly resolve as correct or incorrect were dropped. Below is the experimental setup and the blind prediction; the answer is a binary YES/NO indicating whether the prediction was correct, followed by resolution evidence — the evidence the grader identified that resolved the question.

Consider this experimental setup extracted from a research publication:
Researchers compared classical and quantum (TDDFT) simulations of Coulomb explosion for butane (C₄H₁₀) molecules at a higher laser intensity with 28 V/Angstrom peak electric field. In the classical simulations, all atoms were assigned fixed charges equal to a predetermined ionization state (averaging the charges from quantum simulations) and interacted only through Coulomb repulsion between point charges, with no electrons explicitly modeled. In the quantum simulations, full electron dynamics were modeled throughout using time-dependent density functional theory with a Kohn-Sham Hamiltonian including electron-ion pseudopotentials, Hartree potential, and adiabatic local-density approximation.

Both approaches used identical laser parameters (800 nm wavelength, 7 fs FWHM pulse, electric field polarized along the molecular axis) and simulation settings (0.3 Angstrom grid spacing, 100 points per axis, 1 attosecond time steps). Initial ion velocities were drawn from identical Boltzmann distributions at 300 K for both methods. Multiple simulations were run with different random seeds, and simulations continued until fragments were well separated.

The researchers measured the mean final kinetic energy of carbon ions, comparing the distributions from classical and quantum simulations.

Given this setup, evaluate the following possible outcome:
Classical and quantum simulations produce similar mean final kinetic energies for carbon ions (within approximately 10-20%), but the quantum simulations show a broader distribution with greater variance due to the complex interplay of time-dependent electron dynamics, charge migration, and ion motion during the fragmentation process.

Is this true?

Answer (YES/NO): NO